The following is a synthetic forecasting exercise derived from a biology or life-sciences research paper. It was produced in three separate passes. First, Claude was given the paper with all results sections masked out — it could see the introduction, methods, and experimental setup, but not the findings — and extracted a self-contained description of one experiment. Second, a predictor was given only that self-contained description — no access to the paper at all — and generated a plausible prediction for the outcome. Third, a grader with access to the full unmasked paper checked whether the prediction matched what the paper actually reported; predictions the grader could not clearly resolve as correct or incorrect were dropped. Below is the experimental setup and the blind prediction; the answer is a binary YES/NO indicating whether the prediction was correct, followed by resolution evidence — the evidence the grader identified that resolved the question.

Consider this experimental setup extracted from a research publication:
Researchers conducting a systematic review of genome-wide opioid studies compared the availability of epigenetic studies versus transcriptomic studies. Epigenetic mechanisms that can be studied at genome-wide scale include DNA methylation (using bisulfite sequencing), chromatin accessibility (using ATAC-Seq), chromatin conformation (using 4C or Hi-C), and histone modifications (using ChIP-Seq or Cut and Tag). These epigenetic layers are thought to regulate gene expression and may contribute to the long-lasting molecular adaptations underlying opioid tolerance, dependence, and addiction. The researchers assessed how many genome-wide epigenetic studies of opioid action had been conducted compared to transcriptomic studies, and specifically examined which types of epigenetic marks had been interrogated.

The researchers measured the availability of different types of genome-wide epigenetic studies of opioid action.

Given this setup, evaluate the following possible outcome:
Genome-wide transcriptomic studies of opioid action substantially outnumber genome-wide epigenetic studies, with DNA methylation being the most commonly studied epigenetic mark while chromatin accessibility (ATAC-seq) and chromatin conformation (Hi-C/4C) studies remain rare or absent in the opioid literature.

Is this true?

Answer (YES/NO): YES